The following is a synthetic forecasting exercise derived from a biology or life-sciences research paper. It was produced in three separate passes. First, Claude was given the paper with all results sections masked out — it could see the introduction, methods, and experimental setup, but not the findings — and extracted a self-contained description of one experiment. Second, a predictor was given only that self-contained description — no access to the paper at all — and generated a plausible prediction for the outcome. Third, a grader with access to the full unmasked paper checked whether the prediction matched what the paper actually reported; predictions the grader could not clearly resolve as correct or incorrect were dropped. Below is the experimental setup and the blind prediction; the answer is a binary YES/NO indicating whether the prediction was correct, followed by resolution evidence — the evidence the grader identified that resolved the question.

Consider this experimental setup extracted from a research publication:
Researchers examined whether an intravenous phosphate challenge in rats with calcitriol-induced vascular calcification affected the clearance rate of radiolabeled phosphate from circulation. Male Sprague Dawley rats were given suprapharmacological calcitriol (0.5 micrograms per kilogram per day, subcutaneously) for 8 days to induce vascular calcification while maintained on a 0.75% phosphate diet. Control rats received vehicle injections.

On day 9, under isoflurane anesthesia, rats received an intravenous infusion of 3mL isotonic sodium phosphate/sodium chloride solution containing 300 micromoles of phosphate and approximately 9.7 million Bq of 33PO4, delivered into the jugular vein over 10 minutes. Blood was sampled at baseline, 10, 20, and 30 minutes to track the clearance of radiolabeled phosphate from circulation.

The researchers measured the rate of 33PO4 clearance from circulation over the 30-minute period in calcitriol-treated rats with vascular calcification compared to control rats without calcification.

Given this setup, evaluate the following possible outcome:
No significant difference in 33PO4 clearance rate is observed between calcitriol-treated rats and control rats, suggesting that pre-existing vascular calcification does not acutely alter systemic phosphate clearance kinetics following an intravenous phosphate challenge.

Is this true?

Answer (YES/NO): NO